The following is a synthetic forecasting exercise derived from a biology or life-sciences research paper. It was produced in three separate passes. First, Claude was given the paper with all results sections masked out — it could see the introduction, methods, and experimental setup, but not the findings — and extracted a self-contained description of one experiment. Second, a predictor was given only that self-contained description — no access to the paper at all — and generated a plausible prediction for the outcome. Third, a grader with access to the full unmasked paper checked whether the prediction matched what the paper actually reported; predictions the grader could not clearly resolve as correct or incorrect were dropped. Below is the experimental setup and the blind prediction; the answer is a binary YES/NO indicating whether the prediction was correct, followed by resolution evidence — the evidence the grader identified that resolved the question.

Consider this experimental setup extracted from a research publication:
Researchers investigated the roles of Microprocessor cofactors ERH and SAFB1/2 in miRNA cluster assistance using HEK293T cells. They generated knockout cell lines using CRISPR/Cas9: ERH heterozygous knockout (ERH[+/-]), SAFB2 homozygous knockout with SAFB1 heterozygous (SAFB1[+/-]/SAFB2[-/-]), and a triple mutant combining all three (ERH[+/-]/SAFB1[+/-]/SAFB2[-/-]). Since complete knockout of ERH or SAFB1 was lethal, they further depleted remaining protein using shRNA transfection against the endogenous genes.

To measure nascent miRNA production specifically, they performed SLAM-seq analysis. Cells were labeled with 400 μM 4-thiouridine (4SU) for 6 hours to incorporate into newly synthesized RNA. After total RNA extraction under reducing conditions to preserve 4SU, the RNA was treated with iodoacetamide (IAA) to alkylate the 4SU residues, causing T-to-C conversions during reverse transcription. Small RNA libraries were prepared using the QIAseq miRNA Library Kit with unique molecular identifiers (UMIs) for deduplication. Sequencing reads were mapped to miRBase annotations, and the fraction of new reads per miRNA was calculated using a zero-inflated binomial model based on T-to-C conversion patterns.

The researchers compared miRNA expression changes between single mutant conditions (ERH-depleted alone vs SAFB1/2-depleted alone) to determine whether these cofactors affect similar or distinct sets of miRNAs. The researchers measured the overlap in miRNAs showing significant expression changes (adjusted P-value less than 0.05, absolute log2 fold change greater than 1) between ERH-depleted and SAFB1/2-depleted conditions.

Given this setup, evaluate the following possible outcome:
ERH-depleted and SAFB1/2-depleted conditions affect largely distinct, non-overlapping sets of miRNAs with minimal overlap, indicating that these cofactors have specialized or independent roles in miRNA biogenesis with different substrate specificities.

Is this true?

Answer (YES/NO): NO